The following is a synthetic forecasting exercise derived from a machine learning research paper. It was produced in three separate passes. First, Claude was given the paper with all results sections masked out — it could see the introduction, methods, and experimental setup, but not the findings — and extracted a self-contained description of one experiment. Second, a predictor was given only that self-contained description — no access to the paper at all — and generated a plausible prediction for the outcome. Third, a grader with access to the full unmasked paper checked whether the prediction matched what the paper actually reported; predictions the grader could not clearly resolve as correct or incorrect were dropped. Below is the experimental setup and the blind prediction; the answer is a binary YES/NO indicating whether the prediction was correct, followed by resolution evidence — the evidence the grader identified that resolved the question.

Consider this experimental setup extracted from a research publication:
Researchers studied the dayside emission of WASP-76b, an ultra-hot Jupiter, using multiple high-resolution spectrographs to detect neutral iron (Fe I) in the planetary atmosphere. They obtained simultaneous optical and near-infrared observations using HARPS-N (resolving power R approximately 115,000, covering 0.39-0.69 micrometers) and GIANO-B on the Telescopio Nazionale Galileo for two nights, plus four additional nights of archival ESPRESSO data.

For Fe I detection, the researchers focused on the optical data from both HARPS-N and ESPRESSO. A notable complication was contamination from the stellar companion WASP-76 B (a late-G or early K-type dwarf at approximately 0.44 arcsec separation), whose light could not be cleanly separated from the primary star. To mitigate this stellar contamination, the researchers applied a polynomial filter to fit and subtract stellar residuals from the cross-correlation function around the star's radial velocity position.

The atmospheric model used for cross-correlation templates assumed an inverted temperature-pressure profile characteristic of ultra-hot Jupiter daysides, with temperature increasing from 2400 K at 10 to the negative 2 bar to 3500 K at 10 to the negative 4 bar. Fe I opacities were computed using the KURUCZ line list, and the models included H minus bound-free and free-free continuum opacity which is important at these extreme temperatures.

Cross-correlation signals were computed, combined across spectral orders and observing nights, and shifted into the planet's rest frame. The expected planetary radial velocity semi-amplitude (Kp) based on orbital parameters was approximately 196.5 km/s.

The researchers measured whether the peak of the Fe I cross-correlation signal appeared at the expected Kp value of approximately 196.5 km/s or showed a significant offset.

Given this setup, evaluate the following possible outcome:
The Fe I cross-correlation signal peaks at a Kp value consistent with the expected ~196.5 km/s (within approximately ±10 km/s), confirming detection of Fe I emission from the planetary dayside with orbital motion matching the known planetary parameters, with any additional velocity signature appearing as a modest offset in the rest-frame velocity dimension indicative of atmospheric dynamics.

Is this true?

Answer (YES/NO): NO